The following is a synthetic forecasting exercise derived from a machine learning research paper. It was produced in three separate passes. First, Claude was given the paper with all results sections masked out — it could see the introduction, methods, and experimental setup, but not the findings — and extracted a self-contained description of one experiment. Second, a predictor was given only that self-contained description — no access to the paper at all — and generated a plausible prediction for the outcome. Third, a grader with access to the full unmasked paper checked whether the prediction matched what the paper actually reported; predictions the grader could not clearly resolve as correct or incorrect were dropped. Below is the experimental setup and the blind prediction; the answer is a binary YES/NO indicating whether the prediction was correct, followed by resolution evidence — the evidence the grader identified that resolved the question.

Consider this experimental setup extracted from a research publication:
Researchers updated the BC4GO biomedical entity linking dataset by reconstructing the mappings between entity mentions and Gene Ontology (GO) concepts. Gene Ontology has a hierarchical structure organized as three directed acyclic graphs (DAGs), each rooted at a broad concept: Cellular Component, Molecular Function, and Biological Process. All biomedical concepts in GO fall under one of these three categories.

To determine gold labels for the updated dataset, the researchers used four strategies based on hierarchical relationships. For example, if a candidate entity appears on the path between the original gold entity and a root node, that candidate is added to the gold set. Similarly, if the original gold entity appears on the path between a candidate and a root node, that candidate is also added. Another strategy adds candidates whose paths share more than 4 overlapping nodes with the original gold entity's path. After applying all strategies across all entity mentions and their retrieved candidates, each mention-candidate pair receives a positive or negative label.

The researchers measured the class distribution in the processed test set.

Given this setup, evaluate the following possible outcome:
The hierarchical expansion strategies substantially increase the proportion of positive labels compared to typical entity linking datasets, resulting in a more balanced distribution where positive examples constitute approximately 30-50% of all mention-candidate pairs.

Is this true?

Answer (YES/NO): NO